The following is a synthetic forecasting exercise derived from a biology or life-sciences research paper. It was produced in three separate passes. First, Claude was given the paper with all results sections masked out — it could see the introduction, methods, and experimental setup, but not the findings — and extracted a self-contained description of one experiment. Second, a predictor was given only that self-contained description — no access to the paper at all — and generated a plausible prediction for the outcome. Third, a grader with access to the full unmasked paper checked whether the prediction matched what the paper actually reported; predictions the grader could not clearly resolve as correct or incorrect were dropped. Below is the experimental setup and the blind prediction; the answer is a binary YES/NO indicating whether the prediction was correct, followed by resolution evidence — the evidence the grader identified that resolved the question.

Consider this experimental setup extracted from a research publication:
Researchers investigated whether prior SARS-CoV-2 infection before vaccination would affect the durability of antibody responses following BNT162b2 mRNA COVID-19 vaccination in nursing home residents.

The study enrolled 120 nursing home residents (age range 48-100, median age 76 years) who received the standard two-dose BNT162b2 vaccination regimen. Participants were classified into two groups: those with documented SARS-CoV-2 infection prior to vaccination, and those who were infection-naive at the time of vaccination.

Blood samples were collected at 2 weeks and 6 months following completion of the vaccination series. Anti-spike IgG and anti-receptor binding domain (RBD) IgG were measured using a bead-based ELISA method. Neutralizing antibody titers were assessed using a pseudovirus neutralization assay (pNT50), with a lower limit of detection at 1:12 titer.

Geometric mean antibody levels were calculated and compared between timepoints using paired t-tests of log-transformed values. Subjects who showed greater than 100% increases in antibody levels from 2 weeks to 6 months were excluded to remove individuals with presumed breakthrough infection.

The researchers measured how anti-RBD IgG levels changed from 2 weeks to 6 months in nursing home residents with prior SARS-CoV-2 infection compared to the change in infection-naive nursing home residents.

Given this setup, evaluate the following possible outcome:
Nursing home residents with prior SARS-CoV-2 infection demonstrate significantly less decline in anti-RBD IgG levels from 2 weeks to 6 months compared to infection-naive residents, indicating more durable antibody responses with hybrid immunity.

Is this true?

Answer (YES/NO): NO